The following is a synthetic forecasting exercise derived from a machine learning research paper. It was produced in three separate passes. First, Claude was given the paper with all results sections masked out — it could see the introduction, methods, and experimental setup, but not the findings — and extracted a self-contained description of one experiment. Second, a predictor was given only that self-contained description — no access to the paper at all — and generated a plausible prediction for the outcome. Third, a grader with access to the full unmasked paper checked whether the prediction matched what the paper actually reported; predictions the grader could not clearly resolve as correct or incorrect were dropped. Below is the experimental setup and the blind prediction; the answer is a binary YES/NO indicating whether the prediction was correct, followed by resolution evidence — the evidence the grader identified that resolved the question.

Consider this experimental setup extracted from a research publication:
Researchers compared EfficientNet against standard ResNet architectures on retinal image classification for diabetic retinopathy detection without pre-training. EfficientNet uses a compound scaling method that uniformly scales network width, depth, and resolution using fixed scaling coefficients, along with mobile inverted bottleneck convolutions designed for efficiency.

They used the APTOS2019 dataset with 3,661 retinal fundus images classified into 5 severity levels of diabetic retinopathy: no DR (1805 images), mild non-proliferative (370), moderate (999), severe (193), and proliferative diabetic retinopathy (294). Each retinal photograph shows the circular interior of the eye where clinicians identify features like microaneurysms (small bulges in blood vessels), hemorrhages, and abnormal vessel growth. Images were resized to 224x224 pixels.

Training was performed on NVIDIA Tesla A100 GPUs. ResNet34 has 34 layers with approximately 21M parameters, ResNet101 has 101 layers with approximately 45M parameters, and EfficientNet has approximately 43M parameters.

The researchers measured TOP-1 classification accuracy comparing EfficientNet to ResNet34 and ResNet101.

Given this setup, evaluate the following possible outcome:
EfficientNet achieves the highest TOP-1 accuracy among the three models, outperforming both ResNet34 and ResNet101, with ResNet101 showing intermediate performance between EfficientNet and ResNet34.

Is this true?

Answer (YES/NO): NO